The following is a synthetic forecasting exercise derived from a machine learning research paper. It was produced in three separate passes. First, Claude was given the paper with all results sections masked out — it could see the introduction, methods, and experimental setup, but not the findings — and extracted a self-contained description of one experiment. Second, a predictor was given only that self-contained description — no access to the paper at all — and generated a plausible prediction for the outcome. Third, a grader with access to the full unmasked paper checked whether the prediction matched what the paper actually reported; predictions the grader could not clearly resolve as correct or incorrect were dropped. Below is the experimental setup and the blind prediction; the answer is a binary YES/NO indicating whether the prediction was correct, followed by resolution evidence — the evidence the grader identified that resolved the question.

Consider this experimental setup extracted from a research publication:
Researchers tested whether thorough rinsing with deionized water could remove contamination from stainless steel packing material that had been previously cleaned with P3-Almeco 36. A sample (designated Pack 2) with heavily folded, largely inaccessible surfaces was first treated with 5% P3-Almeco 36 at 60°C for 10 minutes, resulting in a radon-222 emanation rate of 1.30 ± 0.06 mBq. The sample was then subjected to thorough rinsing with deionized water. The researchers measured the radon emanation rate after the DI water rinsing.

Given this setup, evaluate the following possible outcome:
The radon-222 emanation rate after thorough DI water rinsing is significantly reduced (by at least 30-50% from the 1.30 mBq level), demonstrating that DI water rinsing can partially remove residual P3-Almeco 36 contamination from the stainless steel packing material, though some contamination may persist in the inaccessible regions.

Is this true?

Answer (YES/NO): NO